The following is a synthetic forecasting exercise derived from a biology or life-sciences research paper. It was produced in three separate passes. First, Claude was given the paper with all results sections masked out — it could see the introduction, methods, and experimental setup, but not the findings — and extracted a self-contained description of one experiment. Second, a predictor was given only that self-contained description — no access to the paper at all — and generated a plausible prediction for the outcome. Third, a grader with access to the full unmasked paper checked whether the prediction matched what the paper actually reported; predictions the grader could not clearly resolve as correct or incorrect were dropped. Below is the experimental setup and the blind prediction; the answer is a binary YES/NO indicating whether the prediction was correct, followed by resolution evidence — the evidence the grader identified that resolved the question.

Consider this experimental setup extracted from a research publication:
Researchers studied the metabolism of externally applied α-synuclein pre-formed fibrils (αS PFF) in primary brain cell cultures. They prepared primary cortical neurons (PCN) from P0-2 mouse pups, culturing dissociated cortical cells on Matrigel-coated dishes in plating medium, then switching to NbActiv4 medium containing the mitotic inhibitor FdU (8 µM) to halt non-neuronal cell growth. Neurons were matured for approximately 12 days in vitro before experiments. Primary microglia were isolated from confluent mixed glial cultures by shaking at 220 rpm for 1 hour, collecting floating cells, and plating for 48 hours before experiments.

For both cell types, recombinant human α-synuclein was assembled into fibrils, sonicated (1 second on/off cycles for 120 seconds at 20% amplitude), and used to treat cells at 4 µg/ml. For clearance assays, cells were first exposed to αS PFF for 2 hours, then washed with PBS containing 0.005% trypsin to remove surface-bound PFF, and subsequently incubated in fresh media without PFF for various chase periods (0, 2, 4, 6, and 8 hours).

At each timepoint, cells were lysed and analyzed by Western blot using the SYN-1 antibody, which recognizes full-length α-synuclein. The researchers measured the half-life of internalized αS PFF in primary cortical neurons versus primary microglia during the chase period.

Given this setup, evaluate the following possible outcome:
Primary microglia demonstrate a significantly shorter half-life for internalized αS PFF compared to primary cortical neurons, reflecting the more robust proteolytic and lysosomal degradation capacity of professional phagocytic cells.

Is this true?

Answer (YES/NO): YES